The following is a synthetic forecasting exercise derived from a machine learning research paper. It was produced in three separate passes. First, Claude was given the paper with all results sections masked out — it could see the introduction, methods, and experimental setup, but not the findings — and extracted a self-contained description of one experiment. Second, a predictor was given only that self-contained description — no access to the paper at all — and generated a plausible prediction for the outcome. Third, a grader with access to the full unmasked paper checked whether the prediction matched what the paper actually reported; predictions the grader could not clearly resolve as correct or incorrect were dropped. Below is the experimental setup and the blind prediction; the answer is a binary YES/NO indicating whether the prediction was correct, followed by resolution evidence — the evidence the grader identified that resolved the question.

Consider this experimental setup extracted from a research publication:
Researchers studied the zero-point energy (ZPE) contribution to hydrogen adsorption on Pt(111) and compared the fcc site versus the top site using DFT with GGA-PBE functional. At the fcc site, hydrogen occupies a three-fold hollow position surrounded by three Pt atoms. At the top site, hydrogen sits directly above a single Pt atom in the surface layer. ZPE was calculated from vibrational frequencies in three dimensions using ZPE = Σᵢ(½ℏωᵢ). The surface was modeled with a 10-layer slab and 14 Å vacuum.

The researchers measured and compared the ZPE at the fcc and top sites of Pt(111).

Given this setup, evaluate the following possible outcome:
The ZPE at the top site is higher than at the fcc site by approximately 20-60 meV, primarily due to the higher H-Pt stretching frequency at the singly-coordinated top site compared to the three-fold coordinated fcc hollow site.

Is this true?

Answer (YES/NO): YES